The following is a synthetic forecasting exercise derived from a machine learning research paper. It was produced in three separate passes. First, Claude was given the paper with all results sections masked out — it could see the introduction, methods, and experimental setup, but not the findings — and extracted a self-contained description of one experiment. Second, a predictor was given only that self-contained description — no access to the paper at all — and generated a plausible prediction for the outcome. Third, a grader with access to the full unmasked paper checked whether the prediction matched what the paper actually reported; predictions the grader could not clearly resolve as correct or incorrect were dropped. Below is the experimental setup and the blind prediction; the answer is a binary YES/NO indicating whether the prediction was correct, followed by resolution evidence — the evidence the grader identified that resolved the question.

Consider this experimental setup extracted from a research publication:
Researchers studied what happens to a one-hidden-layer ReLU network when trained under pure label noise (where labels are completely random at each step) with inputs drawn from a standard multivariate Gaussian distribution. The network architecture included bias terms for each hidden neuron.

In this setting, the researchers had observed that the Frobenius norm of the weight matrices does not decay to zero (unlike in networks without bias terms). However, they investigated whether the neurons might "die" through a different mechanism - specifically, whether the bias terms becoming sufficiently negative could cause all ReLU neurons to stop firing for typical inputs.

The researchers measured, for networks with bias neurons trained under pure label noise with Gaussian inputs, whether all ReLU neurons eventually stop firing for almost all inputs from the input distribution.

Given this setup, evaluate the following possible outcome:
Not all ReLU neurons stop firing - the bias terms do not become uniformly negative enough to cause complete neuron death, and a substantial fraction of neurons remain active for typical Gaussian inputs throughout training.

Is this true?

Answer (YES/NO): NO